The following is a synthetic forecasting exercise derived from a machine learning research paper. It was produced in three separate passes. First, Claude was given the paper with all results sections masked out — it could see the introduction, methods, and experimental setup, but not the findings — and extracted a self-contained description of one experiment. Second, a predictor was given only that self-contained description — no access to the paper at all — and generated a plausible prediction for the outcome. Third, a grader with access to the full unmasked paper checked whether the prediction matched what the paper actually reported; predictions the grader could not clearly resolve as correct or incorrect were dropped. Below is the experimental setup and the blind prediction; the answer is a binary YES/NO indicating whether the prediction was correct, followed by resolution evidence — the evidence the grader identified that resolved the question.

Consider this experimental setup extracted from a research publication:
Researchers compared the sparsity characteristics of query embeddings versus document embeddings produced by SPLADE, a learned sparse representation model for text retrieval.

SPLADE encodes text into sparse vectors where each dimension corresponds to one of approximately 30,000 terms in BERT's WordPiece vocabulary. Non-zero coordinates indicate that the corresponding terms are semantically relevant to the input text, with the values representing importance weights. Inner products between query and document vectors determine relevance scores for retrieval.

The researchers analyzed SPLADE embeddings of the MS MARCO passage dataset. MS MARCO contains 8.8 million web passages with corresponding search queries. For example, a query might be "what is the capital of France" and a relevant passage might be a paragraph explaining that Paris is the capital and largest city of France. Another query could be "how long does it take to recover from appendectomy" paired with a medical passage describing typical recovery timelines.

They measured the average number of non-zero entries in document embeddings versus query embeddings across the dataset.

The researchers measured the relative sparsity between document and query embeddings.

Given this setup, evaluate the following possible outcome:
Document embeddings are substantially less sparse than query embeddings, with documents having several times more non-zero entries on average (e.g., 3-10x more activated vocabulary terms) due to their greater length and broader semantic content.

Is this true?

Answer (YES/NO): NO